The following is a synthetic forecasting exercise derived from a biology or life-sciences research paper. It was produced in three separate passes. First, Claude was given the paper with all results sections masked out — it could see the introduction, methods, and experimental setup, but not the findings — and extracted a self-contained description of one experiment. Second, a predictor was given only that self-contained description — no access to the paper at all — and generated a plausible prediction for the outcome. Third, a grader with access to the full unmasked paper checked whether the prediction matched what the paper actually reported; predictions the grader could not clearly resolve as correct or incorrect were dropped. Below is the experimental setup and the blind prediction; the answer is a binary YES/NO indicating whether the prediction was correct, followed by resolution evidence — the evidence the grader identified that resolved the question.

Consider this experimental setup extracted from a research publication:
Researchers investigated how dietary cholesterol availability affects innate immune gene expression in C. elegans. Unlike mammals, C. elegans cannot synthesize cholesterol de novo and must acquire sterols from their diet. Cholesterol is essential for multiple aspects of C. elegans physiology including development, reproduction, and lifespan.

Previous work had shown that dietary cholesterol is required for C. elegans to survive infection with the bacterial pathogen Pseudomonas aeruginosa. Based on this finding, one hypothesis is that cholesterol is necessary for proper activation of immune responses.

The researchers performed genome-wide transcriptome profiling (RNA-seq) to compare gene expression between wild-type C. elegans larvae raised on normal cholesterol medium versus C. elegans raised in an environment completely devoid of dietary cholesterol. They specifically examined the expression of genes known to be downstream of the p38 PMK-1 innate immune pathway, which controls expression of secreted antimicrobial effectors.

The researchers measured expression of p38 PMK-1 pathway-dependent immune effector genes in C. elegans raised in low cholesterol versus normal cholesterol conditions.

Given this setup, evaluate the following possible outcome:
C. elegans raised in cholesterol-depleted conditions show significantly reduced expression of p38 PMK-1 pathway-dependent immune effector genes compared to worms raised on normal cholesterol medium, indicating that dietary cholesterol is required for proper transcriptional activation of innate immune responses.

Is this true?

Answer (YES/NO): NO